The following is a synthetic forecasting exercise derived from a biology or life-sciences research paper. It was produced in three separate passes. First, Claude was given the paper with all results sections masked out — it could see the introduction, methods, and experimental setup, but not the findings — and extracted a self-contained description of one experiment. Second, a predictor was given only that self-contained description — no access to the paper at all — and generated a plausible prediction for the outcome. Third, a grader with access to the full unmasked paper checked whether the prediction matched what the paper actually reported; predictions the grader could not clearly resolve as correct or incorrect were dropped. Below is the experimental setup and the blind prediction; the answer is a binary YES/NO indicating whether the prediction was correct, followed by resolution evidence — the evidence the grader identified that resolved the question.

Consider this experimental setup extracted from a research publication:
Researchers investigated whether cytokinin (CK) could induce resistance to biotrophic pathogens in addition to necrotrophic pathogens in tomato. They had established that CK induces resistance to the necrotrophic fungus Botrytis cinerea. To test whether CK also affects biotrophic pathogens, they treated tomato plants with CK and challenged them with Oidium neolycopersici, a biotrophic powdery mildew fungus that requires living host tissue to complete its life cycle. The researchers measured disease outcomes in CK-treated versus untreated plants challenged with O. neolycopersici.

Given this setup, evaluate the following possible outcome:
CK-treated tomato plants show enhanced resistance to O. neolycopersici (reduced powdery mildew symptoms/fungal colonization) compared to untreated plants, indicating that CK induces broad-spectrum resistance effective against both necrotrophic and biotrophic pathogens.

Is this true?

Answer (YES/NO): YES